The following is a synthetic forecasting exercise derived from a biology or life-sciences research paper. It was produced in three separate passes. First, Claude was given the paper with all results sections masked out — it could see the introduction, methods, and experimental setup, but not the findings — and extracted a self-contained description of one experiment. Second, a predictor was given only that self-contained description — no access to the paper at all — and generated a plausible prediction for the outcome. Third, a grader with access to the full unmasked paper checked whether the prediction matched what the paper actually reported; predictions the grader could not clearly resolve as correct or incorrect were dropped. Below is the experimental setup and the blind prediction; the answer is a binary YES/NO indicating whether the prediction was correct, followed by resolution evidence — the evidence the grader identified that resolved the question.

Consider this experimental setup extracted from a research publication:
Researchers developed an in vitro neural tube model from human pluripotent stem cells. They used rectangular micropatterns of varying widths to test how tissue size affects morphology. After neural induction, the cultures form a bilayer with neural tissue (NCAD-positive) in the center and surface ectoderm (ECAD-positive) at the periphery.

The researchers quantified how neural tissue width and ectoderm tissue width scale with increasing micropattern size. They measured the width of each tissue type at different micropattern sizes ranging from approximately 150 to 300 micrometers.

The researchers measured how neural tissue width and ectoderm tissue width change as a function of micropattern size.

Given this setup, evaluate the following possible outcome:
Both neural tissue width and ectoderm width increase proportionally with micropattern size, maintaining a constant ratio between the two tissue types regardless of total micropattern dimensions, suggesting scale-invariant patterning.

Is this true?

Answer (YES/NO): NO